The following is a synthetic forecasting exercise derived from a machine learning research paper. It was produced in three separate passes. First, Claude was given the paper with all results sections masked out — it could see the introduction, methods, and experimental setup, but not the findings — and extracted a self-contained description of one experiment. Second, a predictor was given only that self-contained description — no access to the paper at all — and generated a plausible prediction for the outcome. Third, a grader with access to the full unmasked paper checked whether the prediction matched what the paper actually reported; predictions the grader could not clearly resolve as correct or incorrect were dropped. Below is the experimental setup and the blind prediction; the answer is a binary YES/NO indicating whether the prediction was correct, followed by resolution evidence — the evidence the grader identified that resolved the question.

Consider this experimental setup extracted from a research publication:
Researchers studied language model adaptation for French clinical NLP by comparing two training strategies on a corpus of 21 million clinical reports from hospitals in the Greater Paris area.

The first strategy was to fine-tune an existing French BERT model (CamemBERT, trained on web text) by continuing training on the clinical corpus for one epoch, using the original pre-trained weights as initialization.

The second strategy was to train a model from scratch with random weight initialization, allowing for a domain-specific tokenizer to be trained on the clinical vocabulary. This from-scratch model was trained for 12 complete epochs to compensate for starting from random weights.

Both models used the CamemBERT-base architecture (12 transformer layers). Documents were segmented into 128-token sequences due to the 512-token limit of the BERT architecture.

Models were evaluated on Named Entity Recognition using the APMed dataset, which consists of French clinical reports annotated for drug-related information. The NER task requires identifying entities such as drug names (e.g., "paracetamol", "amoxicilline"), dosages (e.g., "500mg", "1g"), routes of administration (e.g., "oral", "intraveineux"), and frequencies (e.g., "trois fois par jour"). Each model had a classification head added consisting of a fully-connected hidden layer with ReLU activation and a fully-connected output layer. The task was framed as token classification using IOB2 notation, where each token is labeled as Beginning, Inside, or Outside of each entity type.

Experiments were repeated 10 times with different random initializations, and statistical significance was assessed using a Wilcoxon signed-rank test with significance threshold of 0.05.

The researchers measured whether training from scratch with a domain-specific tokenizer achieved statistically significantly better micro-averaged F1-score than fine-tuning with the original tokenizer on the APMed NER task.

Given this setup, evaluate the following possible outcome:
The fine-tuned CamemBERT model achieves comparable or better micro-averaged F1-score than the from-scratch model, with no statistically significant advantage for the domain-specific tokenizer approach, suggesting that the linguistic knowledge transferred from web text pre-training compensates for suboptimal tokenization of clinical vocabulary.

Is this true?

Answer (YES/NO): YES